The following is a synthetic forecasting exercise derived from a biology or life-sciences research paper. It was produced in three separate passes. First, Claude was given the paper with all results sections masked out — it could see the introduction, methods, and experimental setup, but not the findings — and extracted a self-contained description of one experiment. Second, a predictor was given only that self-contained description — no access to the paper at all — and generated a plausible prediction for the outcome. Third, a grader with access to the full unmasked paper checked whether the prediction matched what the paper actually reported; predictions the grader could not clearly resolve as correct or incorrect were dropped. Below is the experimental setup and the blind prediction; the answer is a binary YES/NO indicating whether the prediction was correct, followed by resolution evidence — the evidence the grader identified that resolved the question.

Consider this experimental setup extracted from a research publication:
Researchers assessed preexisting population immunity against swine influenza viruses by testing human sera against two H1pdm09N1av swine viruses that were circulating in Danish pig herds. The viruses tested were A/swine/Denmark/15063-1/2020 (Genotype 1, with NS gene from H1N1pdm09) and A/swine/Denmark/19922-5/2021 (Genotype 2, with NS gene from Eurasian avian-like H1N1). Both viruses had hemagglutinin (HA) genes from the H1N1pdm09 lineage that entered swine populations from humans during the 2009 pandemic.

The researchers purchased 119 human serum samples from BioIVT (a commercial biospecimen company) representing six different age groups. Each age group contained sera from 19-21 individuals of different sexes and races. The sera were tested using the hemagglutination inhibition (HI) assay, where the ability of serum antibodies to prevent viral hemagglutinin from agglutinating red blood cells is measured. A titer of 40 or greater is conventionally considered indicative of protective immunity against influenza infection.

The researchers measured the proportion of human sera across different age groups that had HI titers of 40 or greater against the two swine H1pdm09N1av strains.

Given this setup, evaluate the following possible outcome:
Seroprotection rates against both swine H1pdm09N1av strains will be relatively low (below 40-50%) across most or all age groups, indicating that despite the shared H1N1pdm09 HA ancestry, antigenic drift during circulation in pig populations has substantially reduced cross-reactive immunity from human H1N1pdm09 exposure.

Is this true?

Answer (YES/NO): YES